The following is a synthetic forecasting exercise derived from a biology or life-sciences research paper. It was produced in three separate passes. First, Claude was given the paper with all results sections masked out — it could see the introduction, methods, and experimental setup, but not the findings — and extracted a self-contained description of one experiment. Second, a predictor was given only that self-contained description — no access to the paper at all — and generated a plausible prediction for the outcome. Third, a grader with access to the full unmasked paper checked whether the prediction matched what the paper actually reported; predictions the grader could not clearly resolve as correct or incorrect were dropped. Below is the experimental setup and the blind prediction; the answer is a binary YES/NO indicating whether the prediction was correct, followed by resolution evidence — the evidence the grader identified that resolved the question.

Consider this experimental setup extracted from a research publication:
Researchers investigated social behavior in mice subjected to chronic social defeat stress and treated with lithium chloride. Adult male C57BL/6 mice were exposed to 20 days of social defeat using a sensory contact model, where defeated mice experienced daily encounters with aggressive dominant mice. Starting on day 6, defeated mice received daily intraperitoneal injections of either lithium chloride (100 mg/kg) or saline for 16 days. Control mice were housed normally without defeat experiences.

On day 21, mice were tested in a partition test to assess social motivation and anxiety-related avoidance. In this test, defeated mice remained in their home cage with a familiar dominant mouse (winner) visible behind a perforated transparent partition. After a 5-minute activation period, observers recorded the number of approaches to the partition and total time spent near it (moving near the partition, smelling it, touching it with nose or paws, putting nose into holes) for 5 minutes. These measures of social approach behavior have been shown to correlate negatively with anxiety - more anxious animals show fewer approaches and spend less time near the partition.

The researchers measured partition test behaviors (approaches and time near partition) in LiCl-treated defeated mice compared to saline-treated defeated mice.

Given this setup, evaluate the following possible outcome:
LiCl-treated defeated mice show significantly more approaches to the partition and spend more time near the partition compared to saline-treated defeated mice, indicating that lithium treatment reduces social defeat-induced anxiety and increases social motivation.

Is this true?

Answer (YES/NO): NO